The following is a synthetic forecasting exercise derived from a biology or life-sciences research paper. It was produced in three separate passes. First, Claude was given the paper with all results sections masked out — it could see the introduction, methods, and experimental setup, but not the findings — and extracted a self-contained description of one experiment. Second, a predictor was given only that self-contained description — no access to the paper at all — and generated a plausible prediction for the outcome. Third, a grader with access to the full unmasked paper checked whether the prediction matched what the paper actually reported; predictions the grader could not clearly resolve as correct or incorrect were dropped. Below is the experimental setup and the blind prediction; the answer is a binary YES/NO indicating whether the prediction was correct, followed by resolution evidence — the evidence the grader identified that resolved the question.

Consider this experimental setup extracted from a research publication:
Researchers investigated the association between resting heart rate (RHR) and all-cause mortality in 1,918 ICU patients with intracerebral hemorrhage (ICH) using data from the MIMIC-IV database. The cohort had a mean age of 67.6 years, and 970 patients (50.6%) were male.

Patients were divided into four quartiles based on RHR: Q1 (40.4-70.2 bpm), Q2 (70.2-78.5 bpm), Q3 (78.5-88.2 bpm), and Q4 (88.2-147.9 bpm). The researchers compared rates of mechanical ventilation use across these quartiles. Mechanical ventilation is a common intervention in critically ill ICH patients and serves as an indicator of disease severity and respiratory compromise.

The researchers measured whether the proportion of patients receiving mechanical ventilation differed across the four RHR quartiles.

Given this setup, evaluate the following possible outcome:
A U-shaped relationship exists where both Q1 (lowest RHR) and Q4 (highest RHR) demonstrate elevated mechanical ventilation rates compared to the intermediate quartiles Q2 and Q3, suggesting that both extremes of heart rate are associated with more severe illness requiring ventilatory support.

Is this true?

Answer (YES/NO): NO